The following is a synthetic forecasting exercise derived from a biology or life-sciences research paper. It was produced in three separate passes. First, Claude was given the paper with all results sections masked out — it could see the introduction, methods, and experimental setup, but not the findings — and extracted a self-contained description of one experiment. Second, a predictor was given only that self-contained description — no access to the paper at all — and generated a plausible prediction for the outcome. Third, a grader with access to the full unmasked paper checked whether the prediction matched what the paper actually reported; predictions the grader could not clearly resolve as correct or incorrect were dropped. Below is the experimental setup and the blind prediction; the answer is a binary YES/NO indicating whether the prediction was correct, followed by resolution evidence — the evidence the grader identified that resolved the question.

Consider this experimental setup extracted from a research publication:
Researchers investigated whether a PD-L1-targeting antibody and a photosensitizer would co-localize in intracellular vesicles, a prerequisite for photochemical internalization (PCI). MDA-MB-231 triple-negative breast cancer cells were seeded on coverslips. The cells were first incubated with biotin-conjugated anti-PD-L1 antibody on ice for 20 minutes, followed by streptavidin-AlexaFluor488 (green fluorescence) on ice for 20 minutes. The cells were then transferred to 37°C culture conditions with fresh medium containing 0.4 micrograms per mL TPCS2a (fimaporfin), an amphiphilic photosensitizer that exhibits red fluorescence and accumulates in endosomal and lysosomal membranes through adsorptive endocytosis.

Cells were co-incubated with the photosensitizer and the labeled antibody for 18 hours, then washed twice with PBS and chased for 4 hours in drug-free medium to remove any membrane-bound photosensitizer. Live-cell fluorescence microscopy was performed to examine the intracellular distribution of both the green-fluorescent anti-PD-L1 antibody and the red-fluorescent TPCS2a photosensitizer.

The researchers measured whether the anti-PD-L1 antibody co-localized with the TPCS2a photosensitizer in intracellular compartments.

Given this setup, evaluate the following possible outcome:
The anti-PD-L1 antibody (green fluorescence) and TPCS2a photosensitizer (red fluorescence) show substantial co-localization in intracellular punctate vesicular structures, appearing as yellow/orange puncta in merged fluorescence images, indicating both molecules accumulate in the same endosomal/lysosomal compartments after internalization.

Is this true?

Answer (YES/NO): YES